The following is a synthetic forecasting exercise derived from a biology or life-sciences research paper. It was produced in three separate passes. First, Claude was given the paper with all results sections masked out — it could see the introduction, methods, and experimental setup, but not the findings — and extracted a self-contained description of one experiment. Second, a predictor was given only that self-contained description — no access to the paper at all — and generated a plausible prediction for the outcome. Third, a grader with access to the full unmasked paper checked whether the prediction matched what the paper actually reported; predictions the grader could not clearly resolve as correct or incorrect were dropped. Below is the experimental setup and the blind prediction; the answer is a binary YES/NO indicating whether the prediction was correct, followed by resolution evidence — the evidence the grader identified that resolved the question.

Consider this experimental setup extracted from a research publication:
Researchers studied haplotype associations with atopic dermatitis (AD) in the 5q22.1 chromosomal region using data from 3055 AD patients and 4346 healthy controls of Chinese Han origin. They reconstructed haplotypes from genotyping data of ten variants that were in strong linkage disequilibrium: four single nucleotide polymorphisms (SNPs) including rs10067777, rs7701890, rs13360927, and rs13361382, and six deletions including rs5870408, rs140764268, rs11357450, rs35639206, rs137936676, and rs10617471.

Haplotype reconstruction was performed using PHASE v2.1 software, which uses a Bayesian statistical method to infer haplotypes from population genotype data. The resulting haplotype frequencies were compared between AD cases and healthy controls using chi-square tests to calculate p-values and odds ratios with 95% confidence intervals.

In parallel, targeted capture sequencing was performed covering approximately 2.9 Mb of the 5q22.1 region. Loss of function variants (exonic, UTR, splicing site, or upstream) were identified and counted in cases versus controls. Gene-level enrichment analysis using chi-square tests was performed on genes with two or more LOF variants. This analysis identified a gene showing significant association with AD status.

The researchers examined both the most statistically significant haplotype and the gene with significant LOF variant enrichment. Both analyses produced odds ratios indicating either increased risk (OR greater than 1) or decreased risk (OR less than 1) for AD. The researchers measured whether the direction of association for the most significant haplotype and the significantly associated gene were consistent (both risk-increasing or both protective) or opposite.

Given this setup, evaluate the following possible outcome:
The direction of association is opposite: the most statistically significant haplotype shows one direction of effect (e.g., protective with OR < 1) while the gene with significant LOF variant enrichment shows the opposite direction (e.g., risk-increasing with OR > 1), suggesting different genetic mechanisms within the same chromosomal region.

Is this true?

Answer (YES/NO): NO